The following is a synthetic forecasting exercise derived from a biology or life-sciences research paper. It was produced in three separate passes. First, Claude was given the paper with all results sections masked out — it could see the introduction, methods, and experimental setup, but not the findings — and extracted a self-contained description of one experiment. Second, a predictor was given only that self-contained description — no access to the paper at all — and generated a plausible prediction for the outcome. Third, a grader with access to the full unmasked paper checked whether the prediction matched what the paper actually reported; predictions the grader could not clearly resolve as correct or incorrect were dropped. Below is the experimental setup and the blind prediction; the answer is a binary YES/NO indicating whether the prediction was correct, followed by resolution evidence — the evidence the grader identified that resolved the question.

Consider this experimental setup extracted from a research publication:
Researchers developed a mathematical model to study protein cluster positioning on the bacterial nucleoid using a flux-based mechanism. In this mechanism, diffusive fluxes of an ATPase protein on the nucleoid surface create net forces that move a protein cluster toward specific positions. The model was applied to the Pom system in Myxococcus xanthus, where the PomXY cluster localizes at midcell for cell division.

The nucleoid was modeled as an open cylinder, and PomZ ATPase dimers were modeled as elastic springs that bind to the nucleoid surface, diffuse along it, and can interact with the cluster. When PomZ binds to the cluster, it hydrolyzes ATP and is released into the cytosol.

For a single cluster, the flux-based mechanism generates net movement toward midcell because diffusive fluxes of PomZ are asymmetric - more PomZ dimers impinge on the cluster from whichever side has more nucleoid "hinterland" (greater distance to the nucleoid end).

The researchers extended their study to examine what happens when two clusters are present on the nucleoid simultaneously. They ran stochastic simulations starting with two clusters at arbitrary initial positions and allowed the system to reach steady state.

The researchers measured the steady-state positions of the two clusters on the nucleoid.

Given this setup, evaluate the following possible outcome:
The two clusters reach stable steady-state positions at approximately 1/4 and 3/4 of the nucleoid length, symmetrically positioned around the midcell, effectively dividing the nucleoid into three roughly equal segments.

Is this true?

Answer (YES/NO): YES